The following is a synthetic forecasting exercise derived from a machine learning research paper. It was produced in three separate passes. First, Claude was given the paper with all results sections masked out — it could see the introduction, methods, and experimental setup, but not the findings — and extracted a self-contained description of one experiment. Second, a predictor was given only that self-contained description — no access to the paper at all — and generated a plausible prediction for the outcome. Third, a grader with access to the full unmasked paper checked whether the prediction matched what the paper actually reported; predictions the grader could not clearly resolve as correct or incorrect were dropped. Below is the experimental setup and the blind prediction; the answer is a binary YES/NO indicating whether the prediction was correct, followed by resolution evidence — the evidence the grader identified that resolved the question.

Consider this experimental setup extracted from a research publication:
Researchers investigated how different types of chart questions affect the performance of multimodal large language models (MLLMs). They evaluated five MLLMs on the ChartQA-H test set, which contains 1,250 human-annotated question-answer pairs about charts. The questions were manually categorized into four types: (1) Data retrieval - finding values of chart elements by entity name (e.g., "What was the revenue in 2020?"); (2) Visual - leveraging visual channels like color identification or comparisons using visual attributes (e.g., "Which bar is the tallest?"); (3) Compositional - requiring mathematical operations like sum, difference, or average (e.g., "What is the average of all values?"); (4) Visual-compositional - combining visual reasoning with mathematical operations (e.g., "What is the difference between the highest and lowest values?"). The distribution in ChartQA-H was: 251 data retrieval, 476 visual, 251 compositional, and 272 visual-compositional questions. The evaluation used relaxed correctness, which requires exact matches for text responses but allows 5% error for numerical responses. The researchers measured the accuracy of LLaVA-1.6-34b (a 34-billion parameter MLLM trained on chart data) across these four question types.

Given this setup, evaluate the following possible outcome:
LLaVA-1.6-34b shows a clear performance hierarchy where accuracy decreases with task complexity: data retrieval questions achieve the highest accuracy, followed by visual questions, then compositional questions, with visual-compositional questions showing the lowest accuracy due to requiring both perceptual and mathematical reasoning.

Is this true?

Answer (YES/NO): YES